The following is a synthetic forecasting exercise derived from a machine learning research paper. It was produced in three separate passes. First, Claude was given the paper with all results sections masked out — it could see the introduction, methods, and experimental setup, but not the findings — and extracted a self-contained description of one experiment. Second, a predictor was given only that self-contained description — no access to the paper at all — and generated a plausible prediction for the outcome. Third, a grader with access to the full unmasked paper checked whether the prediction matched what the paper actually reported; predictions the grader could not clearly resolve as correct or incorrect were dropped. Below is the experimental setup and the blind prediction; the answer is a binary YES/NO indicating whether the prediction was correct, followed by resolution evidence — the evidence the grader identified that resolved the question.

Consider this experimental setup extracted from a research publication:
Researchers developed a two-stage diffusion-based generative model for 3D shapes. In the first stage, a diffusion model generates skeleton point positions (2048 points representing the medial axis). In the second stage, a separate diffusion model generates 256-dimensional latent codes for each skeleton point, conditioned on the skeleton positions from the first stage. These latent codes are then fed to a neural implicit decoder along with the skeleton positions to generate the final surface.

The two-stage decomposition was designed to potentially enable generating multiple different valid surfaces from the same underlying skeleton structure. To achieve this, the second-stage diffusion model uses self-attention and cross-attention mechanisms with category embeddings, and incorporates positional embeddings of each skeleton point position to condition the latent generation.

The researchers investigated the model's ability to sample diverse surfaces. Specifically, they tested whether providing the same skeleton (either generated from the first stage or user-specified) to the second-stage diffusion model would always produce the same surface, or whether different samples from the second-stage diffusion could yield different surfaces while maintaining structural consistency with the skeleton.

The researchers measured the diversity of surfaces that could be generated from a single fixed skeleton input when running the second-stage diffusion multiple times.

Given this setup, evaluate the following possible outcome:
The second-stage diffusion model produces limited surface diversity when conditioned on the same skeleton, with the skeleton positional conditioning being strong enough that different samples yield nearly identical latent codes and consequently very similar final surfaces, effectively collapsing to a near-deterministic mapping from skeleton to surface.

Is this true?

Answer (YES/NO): NO